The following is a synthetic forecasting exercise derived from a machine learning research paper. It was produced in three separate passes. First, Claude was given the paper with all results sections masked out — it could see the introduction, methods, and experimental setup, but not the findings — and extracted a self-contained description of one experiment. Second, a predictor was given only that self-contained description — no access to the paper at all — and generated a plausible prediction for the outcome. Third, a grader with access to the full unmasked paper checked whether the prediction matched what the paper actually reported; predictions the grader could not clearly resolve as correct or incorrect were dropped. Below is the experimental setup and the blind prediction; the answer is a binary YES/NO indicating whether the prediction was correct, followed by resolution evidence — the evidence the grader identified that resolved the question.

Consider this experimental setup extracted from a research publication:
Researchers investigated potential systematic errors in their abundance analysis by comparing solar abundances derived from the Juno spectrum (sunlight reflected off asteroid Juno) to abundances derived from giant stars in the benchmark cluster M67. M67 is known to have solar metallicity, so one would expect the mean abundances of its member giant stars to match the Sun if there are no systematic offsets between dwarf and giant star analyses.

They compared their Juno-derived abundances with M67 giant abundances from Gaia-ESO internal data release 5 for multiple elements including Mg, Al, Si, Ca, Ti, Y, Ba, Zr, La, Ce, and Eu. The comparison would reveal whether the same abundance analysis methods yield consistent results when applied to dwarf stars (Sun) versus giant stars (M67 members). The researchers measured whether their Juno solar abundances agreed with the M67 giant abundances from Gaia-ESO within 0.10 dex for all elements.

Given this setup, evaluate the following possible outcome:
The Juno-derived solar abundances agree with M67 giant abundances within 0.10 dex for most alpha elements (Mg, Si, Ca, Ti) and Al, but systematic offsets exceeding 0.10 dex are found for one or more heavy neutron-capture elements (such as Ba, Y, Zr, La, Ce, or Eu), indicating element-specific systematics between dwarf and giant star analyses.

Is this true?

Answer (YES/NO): NO